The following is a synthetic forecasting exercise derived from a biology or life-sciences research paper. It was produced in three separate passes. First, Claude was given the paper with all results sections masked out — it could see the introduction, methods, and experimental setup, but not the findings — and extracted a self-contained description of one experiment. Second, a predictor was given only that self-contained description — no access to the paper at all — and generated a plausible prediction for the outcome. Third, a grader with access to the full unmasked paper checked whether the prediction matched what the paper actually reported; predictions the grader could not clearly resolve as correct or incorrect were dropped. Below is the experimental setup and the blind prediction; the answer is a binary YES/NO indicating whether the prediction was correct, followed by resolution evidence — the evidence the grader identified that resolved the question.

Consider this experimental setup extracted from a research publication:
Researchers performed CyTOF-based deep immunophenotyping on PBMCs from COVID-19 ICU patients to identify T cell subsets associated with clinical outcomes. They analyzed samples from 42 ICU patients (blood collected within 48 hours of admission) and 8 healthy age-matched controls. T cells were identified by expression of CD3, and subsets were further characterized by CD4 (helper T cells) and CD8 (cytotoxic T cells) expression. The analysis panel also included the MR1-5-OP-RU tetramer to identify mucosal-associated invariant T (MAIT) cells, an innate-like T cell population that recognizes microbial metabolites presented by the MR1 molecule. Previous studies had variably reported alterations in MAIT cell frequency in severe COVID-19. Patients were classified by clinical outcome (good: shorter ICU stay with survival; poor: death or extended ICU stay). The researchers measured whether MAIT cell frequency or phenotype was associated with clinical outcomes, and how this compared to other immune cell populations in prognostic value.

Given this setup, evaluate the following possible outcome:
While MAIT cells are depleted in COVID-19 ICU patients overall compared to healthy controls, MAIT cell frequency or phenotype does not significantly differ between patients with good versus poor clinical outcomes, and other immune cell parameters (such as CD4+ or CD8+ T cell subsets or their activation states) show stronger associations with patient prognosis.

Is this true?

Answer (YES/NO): NO